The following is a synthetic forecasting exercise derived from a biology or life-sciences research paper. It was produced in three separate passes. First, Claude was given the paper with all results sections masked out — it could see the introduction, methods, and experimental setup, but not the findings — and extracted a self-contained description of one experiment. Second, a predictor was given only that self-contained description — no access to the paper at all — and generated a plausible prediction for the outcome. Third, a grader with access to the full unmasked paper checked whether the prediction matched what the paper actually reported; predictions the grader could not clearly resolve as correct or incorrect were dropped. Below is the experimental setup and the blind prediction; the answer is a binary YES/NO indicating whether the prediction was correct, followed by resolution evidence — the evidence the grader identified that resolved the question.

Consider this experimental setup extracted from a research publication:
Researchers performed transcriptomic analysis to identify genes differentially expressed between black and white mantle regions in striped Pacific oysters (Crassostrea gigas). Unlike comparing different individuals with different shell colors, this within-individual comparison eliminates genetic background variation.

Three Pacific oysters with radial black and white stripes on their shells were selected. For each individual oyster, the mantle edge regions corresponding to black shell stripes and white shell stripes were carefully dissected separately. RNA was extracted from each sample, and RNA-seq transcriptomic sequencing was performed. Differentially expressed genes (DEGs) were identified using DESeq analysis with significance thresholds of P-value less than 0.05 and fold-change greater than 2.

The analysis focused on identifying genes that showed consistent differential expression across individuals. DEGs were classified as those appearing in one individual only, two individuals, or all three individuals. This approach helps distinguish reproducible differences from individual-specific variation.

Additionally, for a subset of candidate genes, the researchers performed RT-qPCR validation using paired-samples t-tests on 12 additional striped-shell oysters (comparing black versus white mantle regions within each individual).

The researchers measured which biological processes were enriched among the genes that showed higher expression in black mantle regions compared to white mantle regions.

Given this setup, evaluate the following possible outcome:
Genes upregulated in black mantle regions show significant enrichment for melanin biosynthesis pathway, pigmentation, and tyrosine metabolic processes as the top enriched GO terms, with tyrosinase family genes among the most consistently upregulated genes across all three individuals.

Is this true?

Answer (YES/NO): NO